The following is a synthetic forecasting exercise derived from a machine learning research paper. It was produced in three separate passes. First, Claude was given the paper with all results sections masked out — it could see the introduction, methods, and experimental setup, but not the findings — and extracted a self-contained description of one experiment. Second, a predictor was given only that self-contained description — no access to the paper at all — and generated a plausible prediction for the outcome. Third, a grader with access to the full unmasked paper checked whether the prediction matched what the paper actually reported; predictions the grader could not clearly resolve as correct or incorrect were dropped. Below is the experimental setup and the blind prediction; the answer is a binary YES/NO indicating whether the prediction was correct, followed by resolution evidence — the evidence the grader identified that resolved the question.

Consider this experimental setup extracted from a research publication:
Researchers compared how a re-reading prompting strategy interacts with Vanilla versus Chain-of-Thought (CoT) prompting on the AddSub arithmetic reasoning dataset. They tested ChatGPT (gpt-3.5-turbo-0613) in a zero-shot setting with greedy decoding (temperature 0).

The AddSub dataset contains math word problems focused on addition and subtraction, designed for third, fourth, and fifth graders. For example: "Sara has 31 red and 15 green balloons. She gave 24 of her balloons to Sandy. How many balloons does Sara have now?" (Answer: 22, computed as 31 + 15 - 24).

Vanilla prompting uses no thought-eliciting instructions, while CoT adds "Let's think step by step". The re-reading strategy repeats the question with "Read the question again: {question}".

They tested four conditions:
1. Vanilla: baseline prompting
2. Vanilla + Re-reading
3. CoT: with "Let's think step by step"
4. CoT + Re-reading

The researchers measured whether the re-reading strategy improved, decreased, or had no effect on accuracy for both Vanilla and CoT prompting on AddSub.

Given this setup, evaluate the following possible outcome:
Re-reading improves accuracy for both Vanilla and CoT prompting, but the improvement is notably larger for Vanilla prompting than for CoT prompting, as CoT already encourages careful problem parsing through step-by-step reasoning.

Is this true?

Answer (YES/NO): NO